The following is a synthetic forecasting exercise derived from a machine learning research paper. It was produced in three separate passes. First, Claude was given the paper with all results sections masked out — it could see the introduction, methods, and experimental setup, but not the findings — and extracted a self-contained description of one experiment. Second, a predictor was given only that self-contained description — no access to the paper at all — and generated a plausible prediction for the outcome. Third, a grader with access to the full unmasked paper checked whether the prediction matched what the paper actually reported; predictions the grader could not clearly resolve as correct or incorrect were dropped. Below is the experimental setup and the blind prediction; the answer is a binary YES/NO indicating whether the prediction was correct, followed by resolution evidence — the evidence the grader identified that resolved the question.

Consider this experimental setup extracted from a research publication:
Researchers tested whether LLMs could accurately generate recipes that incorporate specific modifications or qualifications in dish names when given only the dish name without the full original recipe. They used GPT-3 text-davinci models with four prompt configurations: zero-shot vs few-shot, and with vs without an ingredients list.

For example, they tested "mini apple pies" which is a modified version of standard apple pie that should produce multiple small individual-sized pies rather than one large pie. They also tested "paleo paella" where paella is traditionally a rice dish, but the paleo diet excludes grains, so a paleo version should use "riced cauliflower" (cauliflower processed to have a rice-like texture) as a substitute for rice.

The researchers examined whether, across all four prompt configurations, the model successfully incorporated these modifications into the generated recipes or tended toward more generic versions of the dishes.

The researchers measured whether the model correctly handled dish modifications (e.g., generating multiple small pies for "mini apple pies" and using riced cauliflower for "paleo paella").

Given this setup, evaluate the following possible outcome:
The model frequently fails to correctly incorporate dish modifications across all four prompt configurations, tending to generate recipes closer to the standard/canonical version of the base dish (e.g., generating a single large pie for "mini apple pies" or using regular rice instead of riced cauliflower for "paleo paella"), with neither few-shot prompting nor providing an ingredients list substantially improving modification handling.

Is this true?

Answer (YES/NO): NO